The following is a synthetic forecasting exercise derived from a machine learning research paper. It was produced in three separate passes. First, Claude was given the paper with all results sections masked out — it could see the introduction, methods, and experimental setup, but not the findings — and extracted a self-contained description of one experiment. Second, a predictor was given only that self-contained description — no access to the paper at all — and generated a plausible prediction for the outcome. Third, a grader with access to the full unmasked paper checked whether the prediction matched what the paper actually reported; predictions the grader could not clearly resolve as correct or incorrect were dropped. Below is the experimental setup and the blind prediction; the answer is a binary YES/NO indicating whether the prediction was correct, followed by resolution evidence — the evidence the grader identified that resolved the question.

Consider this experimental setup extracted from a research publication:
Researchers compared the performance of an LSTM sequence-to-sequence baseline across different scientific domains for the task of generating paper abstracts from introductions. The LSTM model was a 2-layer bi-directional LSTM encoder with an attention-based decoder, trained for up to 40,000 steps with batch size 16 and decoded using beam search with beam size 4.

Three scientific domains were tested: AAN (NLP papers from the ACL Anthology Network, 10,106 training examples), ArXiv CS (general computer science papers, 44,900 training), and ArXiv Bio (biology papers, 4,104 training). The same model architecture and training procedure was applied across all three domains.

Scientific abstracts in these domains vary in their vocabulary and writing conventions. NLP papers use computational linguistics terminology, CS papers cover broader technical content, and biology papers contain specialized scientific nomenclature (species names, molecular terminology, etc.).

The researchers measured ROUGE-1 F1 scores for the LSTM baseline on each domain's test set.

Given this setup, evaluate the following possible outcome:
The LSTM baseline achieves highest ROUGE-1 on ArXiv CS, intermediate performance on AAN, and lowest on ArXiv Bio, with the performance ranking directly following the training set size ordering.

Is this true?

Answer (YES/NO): NO